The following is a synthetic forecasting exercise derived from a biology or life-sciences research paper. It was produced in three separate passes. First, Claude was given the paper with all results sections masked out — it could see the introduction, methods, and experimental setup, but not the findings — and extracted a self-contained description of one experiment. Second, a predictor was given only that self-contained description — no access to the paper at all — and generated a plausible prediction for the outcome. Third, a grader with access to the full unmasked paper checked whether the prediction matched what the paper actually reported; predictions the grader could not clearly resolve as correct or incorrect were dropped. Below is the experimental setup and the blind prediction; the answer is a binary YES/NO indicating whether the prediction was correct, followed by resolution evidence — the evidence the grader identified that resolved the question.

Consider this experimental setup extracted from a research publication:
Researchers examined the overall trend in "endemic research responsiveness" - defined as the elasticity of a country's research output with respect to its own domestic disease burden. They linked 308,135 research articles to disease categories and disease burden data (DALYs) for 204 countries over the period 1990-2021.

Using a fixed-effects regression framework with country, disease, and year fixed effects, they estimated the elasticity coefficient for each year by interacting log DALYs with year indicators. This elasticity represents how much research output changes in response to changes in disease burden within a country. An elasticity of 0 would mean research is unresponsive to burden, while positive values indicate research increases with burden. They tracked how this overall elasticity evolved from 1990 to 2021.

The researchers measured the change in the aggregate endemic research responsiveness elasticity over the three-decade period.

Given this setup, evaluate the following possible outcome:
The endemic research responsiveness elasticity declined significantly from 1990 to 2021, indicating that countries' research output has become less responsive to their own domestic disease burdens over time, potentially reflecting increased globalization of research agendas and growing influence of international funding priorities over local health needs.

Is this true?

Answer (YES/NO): NO